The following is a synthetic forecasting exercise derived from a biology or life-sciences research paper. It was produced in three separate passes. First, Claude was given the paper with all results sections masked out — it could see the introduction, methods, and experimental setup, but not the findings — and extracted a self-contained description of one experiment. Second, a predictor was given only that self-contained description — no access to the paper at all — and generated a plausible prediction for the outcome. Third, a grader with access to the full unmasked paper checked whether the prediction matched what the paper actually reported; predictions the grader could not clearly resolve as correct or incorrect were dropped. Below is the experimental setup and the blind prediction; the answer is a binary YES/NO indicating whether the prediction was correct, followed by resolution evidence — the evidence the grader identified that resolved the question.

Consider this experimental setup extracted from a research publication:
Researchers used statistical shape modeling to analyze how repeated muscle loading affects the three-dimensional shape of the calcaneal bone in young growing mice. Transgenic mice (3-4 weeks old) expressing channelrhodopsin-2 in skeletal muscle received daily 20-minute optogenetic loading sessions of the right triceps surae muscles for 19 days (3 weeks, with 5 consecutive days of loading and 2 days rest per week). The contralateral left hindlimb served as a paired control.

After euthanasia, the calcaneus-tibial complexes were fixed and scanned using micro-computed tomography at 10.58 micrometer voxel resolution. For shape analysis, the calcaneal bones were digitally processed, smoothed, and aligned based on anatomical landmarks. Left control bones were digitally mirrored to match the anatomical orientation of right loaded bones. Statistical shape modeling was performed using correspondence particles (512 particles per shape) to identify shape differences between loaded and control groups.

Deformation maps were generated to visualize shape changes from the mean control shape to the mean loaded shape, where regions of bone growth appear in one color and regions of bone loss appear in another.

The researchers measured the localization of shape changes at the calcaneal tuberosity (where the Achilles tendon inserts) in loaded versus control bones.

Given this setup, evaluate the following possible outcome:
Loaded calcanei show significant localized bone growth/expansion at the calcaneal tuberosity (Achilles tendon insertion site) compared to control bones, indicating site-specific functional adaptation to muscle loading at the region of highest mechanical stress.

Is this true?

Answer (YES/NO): NO